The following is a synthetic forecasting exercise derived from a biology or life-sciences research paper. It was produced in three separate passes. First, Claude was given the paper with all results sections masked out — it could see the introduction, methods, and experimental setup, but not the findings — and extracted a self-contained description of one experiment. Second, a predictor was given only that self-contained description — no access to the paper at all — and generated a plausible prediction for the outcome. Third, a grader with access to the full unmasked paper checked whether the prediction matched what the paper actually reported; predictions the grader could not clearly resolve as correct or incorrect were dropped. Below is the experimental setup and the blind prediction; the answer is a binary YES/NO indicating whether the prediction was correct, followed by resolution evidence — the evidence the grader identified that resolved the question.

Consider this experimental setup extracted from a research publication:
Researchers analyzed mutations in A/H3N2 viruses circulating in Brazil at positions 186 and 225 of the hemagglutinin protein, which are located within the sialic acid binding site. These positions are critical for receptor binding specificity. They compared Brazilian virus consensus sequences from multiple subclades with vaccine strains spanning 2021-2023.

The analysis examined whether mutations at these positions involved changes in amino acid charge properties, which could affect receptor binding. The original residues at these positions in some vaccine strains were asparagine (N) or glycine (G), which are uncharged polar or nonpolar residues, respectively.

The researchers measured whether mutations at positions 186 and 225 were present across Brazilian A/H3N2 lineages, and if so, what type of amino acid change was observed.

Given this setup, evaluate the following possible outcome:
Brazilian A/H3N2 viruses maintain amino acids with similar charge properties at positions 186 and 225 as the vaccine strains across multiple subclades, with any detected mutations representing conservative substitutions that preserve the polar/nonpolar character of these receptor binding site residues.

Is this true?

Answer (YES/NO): NO